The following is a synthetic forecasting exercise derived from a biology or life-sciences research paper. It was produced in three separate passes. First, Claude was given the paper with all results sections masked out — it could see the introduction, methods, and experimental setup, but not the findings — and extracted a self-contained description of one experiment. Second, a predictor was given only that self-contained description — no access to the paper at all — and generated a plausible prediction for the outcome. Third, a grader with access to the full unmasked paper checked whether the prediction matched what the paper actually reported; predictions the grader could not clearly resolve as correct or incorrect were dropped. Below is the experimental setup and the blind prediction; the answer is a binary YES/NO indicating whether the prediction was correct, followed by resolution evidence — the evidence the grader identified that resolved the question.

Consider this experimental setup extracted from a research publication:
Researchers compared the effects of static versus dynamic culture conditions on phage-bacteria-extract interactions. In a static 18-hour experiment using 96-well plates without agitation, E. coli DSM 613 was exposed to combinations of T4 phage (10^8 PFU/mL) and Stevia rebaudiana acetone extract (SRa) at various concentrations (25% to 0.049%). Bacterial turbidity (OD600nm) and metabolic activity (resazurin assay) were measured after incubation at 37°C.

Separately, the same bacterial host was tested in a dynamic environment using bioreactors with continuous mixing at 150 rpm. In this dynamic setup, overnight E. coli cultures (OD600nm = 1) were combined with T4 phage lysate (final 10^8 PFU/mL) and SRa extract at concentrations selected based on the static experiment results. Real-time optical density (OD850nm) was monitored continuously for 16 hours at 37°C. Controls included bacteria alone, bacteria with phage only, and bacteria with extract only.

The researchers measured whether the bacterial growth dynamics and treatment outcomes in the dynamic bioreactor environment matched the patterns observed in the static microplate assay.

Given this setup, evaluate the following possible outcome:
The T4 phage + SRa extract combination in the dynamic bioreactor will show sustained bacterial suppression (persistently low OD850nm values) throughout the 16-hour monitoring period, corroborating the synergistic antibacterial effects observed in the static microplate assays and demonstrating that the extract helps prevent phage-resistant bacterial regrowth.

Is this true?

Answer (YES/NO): NO